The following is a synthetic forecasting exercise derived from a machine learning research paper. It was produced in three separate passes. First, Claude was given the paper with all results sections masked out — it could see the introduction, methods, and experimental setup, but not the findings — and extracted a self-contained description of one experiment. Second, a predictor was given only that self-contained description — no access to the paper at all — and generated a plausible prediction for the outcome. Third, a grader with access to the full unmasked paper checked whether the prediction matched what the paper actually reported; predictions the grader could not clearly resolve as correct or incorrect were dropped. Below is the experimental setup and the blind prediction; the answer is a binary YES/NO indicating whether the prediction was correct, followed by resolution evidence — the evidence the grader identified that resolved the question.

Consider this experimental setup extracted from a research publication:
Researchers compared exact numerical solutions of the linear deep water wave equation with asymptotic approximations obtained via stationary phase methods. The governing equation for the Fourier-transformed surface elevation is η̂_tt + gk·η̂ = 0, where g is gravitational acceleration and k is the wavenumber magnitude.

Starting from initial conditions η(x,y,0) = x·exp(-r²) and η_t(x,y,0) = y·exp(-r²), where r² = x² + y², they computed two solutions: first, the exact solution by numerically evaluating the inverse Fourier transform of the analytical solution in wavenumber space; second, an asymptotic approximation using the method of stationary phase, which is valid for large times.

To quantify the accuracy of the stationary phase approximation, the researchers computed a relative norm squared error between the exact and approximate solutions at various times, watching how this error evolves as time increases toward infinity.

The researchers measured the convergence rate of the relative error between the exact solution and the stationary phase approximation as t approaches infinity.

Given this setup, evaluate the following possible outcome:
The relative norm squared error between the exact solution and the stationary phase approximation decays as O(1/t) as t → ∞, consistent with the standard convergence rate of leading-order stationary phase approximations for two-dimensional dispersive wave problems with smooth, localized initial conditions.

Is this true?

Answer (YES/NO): NO